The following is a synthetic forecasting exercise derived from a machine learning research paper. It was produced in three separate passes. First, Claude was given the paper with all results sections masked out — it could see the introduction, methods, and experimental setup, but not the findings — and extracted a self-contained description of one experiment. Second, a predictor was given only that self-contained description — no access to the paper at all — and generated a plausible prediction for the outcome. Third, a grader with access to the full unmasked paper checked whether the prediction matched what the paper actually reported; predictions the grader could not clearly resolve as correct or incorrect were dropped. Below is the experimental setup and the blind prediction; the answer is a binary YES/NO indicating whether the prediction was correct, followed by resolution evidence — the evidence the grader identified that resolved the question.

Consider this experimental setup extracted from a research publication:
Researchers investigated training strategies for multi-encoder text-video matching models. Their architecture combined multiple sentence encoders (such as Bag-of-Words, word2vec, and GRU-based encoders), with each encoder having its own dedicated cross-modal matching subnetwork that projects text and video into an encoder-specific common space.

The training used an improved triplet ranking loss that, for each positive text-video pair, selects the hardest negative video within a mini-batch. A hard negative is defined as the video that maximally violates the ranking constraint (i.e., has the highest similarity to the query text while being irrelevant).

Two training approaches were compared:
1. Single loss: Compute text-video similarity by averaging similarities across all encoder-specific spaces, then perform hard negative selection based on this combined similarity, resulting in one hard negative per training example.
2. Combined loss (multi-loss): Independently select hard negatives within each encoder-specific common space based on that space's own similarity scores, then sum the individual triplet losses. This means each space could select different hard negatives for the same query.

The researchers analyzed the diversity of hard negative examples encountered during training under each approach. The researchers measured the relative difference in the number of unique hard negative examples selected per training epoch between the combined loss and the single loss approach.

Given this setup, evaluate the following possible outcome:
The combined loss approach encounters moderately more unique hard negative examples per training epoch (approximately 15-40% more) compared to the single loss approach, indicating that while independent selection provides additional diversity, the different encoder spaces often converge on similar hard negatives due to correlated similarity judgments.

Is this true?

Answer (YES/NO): YES